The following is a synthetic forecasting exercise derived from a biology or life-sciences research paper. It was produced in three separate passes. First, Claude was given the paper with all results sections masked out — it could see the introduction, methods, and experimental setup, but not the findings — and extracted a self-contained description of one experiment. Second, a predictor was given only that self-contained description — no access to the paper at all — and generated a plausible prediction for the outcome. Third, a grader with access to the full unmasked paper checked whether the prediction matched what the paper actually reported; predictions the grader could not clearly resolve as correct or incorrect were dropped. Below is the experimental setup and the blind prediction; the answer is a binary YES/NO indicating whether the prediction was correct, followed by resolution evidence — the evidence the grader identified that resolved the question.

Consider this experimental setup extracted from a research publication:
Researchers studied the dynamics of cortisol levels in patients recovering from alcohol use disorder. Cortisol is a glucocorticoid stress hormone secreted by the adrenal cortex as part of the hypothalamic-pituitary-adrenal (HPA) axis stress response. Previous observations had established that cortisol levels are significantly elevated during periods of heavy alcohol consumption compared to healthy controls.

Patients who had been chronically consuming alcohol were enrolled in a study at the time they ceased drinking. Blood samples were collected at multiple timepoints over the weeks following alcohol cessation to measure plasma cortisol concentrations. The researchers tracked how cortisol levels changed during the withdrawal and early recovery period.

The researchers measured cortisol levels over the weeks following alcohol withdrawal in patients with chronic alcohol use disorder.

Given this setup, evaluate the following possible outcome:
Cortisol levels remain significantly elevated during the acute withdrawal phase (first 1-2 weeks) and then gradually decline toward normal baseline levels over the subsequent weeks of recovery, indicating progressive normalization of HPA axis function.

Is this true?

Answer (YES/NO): YES